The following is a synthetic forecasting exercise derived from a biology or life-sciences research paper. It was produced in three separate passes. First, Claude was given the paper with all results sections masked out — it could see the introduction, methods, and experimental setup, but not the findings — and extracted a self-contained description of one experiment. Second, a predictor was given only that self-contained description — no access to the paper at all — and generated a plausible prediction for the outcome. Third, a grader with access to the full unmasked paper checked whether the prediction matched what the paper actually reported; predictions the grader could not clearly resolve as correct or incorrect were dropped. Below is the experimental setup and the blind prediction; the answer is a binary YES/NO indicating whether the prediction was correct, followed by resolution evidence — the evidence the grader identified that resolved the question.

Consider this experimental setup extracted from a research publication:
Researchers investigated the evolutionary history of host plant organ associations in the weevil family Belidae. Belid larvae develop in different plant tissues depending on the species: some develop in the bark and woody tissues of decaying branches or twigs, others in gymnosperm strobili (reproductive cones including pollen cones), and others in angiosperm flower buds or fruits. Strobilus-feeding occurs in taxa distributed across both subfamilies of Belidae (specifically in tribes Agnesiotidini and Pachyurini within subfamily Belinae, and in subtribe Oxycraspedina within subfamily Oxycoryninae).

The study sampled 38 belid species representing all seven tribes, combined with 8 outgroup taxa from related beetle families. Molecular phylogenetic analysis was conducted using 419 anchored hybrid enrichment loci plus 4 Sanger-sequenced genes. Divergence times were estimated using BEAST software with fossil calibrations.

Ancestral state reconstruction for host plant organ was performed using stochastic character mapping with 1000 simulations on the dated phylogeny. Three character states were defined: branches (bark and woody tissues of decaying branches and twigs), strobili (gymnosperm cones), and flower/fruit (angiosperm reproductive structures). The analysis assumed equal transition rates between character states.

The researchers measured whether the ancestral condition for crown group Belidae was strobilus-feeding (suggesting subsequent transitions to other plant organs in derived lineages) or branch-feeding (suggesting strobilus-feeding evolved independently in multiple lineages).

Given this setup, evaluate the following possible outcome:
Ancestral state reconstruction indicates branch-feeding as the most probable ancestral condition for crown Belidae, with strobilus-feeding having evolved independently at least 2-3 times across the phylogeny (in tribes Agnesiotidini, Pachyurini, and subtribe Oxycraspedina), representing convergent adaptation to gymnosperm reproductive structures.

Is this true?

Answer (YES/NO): NO